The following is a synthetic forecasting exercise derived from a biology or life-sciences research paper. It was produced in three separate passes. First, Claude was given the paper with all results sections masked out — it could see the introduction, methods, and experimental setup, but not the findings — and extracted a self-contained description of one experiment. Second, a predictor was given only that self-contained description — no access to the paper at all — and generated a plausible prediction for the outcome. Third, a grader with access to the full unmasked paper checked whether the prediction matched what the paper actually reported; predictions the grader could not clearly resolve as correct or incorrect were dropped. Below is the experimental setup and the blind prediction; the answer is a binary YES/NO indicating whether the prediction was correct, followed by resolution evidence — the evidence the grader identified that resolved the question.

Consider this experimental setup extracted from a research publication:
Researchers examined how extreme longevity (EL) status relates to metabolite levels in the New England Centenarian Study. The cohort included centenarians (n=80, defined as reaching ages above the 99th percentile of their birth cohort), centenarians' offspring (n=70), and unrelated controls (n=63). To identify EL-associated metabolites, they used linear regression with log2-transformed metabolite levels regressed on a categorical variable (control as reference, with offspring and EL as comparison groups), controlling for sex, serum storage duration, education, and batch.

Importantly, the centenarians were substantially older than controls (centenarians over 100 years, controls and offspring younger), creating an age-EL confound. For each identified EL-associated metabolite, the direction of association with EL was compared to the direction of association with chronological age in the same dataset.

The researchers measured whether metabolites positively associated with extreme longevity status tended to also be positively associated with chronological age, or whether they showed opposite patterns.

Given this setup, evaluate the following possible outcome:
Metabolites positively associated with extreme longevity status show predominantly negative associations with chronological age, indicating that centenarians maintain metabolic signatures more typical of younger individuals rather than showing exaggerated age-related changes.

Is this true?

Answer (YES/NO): NO